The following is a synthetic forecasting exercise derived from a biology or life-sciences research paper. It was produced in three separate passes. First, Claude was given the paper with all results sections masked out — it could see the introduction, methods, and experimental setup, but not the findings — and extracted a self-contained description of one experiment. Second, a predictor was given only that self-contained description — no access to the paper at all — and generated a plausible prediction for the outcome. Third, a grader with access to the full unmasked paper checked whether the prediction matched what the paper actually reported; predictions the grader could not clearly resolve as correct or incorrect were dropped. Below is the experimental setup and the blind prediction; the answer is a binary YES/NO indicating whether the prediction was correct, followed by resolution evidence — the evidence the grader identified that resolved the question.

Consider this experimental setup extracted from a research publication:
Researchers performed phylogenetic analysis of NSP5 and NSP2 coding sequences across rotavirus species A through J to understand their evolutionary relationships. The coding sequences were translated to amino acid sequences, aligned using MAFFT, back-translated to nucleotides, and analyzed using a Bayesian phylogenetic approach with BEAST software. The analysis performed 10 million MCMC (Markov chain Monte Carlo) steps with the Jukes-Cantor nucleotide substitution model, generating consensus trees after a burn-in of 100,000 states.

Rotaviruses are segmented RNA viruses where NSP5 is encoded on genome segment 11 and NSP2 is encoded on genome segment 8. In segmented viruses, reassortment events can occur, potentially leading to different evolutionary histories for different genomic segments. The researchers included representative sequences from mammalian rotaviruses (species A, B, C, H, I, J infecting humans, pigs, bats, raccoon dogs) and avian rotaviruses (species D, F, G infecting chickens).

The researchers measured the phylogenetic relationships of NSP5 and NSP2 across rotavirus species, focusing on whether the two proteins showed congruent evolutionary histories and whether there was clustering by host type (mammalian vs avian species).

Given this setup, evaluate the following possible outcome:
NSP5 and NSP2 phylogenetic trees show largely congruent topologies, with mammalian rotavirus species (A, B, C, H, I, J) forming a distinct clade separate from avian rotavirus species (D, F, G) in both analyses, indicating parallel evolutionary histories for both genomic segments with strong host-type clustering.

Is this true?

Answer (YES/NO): NO